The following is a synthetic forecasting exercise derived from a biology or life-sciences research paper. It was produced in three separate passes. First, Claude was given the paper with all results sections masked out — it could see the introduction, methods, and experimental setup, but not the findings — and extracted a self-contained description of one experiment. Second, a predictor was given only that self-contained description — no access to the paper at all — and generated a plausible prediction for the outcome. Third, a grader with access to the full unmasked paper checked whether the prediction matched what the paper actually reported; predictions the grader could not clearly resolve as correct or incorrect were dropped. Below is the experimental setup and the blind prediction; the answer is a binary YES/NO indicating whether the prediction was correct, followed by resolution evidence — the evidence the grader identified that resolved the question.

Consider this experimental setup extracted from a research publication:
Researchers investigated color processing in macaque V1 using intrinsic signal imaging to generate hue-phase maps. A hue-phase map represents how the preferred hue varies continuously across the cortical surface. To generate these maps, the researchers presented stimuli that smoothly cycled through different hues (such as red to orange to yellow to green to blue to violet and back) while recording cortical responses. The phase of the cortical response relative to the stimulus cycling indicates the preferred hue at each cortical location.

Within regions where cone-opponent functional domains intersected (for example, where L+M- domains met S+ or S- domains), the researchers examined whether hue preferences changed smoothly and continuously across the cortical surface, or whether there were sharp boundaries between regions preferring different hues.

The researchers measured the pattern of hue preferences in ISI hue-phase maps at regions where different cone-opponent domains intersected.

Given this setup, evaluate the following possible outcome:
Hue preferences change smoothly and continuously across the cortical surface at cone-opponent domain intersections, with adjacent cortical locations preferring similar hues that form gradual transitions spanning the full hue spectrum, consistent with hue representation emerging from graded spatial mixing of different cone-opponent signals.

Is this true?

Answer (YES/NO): YES